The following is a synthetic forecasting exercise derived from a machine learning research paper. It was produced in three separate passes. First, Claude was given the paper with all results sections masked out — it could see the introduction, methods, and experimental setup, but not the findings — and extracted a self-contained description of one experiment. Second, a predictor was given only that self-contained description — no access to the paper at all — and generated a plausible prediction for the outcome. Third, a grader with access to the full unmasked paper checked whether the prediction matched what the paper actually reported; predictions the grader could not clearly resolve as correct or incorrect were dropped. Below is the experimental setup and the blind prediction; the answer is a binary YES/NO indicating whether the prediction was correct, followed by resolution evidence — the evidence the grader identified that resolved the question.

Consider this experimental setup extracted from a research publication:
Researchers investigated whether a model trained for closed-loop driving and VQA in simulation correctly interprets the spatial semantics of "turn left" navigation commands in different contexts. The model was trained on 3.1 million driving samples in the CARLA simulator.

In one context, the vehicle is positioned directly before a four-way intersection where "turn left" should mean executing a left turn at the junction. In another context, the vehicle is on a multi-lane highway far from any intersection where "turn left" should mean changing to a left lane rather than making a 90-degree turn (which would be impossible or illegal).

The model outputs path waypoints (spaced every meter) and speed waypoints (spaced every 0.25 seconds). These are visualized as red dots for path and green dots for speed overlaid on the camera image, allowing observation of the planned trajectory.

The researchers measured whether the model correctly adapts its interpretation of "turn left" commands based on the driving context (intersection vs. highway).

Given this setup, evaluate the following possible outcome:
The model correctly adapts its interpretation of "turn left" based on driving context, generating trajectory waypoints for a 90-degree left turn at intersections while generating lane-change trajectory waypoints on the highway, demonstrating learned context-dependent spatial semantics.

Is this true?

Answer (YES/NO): YES